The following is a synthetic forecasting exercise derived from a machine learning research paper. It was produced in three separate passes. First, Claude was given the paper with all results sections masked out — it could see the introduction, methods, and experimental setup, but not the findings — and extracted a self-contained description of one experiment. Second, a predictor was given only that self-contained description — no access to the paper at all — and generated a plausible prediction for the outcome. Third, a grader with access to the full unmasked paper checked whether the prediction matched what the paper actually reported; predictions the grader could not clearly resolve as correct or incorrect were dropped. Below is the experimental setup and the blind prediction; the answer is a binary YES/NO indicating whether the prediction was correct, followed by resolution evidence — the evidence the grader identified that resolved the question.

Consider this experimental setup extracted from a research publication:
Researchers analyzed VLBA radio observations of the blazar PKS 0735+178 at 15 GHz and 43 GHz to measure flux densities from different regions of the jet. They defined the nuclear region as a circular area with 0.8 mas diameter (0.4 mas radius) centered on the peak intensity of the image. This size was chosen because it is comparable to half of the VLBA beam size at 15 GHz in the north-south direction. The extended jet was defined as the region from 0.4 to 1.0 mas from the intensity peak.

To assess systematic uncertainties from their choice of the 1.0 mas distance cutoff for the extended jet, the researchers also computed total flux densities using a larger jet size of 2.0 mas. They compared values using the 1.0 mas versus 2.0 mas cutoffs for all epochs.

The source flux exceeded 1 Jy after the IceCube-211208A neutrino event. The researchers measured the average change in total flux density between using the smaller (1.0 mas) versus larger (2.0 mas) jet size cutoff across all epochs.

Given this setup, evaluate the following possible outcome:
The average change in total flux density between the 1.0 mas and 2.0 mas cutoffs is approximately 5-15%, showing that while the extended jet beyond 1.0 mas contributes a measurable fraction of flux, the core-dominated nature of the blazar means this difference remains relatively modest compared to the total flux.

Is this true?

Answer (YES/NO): NO